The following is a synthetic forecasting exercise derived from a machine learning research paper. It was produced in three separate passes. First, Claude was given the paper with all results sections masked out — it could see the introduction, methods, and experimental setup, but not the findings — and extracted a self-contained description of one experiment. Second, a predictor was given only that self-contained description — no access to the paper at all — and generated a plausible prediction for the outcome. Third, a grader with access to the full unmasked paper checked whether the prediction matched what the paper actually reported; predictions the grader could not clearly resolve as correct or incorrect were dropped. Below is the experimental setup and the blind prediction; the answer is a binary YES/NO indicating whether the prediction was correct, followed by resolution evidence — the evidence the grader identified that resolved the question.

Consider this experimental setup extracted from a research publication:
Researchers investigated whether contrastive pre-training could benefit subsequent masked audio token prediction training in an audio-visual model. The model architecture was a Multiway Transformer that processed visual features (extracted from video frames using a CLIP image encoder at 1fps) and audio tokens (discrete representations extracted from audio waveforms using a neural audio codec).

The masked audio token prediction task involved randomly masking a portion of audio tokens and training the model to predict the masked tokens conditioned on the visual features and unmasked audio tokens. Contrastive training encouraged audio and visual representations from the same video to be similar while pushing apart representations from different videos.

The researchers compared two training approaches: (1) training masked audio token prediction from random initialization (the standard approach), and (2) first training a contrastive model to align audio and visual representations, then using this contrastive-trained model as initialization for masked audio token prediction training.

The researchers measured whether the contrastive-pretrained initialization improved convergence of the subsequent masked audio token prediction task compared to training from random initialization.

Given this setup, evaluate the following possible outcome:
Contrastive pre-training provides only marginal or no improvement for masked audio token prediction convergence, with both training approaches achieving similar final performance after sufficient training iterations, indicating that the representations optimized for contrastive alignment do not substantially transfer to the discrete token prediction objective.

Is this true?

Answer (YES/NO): YES